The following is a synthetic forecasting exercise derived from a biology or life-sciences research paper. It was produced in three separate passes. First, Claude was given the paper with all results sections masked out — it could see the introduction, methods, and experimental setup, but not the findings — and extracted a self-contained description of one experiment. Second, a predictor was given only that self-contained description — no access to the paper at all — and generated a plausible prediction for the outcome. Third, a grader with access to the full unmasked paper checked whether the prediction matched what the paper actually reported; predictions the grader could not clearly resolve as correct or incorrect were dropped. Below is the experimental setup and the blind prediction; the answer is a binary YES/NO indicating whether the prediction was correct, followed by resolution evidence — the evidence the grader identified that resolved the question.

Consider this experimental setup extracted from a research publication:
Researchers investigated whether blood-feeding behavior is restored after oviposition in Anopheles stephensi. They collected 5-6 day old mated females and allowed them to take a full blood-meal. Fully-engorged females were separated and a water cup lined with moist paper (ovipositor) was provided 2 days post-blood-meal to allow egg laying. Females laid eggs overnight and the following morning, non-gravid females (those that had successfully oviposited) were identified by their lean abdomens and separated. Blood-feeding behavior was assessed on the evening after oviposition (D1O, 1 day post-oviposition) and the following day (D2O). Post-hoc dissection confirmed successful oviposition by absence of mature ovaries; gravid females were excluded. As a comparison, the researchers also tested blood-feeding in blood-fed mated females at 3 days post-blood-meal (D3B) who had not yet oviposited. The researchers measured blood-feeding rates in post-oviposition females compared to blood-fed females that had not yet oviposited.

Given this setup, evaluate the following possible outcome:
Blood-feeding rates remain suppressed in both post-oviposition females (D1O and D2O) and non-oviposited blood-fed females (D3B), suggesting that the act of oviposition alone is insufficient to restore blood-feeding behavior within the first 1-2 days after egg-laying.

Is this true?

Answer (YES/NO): NO